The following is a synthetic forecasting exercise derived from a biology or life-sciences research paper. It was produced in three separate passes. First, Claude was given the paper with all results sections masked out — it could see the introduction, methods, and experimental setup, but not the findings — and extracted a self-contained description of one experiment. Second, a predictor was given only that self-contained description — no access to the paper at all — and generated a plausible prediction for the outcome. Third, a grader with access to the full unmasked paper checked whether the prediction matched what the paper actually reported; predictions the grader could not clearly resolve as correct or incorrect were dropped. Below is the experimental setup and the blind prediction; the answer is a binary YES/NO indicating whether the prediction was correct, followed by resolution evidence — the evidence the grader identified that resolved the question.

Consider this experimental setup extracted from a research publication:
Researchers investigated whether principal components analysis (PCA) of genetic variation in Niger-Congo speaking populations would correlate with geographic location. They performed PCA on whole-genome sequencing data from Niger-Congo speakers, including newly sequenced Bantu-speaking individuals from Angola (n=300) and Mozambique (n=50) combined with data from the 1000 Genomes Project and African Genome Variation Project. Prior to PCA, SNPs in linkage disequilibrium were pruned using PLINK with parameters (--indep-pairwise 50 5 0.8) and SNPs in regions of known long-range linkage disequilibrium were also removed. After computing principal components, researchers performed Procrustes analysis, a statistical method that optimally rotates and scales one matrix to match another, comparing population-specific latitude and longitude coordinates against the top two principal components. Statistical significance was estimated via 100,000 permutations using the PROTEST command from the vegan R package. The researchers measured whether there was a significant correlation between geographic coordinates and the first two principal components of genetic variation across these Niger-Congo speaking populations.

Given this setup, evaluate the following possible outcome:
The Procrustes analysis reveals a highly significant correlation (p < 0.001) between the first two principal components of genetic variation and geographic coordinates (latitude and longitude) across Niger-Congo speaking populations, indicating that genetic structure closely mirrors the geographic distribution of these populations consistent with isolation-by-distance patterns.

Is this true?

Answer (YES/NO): YES